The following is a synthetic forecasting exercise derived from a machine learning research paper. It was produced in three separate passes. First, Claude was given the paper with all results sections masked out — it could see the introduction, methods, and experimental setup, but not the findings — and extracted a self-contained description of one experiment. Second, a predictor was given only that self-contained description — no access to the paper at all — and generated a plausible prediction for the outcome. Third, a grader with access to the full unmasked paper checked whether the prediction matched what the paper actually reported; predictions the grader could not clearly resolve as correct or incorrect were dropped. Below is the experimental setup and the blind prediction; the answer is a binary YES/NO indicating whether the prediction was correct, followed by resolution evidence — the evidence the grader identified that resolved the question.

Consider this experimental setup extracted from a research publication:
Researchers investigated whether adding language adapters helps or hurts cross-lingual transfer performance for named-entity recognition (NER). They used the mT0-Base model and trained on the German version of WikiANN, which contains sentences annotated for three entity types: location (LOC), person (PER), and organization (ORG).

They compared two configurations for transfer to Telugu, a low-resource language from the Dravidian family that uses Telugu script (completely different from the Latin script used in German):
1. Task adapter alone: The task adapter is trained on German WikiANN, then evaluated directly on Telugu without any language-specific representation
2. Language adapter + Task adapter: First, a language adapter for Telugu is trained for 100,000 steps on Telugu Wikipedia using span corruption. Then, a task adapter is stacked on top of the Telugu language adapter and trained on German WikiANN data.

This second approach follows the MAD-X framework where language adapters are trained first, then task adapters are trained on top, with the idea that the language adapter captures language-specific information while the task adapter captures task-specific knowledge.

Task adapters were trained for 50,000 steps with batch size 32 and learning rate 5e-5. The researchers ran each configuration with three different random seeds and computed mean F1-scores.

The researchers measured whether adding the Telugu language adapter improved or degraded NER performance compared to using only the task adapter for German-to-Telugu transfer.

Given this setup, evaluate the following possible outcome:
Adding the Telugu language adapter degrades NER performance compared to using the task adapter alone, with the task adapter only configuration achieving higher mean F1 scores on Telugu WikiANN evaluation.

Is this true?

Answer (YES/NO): YES